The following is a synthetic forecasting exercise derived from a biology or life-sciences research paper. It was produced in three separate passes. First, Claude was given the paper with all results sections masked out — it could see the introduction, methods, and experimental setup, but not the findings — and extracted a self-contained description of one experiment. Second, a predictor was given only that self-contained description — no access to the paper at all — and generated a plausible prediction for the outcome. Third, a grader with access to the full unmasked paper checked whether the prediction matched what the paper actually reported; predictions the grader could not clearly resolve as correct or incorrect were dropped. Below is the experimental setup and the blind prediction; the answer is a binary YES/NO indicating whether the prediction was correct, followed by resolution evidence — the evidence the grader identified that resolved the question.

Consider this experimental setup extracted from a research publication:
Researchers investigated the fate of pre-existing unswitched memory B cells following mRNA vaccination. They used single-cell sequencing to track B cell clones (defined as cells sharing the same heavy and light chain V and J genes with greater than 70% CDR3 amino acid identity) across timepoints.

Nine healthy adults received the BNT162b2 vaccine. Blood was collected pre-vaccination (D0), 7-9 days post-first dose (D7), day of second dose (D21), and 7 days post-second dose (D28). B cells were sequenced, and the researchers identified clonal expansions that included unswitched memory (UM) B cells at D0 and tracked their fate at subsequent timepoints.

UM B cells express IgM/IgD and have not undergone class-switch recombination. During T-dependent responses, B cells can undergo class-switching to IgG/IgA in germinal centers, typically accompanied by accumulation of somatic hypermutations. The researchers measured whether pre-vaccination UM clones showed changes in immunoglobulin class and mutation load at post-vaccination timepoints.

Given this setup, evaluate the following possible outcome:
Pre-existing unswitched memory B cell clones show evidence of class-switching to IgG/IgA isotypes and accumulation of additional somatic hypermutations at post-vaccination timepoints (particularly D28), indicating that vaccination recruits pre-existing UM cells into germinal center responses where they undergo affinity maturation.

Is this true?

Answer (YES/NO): NO